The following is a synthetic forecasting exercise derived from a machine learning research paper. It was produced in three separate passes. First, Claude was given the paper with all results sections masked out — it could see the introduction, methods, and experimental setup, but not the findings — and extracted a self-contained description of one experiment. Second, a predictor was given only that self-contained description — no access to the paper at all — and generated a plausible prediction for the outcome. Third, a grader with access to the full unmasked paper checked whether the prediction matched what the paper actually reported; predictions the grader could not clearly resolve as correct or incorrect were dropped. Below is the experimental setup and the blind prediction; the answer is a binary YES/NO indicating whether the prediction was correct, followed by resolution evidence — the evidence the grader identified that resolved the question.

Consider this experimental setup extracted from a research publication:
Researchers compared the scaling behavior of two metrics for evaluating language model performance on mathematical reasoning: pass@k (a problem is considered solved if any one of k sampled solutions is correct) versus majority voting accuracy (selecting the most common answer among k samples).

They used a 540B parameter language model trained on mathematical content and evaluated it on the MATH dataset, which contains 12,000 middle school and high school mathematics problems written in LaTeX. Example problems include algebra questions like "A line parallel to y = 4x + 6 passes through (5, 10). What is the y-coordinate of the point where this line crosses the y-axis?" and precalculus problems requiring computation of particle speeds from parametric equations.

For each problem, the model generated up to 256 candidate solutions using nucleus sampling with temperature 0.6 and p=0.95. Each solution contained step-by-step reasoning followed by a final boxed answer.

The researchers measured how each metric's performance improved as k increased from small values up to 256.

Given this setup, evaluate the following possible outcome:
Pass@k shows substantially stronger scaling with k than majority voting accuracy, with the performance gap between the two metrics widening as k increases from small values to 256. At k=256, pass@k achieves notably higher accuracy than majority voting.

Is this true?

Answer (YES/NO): YES